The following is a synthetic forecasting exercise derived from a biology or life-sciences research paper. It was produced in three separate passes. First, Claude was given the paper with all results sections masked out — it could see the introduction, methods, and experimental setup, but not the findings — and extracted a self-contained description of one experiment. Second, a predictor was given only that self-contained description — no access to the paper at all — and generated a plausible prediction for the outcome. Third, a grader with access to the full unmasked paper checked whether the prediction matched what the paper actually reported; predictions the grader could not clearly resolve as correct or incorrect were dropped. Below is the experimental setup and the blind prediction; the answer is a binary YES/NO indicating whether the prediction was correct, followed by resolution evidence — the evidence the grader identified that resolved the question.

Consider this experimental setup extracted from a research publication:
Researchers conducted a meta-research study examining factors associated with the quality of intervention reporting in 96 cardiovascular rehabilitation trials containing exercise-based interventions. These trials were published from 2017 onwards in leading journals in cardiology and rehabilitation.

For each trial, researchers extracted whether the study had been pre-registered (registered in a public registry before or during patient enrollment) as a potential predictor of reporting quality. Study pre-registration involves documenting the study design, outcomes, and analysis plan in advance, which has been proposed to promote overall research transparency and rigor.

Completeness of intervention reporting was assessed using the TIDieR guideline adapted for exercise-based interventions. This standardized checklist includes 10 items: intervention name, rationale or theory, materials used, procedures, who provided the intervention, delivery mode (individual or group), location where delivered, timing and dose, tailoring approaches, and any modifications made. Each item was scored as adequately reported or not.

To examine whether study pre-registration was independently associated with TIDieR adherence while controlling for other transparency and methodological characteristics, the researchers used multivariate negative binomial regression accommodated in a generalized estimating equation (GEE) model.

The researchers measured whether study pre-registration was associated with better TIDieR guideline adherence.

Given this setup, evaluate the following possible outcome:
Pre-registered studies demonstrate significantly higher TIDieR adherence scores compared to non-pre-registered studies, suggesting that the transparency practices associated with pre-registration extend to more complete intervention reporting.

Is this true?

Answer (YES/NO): NO